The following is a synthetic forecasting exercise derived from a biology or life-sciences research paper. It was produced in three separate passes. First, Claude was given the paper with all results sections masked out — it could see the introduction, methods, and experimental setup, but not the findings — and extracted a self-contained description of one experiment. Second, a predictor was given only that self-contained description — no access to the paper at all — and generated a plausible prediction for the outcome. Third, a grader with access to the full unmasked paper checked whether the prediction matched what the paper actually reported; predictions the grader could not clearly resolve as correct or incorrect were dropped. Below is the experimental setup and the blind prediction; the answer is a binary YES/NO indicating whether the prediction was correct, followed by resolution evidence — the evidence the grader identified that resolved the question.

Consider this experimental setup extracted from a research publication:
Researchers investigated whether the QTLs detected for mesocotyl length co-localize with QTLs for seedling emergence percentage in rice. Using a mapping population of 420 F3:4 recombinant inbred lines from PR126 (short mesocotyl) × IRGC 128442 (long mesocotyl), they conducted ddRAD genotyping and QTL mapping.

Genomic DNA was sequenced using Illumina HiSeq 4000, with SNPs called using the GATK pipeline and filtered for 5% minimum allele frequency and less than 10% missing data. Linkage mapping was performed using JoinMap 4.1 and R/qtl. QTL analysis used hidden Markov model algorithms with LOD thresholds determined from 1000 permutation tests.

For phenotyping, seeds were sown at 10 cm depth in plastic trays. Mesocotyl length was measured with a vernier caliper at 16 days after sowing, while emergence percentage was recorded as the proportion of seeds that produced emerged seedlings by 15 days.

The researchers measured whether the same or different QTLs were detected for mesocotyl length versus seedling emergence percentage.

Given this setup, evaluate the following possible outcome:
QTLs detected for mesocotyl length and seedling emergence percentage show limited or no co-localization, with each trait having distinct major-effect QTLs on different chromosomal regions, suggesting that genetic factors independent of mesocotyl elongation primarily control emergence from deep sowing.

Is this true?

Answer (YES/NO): NO